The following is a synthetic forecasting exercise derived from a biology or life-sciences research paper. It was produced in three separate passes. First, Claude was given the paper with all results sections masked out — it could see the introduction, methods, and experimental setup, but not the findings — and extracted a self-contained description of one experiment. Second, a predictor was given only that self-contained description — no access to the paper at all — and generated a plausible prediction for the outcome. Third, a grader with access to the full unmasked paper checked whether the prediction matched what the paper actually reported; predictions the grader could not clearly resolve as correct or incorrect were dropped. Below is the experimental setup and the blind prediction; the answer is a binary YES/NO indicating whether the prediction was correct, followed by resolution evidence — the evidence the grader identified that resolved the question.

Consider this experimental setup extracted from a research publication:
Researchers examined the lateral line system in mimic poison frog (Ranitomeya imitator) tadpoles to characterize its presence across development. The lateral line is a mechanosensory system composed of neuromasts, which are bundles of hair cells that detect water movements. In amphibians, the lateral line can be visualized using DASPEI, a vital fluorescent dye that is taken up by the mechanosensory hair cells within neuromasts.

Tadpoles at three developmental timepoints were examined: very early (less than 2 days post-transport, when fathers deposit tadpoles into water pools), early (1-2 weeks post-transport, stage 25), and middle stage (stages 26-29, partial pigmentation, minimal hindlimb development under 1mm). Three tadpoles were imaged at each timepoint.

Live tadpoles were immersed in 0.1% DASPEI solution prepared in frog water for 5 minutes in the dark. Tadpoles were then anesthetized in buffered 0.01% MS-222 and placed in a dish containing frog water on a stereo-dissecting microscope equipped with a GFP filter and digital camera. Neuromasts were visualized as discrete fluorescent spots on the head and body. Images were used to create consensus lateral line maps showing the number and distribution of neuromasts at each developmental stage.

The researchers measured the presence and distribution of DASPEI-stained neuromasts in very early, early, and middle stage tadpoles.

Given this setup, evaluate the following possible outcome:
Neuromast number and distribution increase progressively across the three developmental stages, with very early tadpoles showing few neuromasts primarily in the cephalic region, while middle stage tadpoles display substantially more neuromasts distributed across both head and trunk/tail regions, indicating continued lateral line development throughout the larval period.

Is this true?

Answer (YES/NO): NO